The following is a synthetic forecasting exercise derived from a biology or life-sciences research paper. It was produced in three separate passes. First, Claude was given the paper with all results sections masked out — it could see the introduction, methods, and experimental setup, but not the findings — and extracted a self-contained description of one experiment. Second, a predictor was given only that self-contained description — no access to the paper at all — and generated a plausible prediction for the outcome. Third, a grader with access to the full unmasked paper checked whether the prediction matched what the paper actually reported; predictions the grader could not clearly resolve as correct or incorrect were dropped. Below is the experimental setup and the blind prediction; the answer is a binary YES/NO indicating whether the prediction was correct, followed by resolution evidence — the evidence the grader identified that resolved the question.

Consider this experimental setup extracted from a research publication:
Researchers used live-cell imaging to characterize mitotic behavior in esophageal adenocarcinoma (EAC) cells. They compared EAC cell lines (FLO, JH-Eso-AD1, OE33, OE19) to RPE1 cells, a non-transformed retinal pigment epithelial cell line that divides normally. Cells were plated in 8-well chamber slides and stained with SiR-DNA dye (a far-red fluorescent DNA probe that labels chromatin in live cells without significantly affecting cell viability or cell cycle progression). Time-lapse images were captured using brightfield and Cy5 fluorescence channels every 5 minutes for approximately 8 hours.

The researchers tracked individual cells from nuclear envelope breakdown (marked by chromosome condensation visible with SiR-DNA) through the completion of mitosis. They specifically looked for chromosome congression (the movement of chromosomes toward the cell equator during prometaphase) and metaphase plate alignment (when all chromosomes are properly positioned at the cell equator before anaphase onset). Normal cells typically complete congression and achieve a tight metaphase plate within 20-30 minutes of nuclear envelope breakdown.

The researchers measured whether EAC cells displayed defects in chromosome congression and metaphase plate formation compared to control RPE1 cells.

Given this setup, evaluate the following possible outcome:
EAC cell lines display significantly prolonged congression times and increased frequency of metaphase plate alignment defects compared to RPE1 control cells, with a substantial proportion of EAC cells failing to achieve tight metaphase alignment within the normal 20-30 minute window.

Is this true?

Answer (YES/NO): YES